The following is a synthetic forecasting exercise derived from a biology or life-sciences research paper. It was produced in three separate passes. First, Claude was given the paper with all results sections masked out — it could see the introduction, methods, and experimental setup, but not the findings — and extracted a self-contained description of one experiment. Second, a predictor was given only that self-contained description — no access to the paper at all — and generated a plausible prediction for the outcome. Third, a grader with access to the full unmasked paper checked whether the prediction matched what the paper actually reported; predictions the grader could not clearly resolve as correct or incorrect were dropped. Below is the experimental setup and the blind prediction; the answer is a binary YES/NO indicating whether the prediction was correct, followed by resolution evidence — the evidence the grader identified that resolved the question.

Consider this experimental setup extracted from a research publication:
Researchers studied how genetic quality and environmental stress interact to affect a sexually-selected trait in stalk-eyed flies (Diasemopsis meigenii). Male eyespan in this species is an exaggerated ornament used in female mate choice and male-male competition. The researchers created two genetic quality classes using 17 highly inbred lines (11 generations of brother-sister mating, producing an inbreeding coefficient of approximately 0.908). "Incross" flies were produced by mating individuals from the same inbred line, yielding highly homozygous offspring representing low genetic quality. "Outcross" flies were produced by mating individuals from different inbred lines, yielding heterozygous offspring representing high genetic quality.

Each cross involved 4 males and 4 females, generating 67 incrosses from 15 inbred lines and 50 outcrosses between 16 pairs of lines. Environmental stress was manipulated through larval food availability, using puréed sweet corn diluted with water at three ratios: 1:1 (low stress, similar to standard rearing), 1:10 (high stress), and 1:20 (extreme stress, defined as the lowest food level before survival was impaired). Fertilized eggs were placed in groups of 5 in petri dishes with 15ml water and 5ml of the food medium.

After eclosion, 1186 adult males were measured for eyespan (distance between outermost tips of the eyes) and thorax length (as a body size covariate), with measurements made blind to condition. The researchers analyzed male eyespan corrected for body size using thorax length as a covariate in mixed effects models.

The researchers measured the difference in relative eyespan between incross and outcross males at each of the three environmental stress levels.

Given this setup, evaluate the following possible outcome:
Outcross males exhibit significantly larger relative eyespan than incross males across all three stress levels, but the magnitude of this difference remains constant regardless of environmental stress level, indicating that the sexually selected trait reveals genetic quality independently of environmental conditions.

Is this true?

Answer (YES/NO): NO